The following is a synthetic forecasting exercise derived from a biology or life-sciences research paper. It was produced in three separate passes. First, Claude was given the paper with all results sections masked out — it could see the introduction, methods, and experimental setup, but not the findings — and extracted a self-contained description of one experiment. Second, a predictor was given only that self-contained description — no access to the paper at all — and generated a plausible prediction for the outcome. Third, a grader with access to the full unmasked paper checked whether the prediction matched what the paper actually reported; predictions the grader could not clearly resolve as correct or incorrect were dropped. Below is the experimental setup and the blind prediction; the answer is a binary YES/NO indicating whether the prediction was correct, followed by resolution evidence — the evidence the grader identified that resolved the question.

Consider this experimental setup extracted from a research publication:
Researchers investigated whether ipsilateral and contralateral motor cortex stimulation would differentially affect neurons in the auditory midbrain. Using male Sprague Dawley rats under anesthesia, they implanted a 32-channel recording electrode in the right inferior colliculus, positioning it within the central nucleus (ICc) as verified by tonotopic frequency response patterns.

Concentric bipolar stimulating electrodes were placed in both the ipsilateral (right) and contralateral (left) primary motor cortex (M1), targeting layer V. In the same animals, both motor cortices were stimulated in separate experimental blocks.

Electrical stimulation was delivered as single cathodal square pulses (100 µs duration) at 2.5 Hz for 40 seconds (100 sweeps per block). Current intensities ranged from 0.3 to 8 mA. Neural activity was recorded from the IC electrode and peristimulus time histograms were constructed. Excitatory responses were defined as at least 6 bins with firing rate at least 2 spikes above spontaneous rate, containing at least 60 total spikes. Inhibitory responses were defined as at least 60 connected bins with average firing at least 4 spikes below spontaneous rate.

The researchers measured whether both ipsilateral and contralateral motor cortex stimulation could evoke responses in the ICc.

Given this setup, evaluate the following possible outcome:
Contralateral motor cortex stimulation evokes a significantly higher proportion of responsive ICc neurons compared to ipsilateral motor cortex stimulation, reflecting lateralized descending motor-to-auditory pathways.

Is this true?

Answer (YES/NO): NO